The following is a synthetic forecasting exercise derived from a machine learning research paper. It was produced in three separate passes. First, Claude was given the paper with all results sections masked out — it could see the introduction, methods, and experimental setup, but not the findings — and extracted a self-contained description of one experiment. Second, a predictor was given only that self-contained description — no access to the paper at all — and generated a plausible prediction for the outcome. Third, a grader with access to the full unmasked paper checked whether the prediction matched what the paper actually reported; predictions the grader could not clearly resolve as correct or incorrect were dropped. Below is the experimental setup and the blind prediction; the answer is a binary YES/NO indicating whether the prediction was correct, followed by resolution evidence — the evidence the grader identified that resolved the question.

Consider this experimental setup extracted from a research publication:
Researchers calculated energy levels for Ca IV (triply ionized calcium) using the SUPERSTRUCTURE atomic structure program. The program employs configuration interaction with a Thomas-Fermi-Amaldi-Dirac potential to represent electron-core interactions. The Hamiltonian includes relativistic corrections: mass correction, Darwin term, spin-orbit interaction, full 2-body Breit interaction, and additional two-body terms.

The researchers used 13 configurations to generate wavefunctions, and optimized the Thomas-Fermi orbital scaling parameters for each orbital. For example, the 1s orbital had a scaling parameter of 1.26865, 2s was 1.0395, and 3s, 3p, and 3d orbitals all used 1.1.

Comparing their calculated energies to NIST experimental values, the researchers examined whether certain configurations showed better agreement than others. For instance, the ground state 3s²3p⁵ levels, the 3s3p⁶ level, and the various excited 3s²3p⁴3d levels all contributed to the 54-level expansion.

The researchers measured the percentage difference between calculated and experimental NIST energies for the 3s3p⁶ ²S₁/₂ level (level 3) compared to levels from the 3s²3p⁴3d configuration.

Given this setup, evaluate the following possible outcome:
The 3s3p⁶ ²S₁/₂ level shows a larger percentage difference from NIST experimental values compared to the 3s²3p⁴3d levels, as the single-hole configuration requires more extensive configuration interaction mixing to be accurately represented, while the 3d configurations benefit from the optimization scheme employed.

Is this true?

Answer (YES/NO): YES